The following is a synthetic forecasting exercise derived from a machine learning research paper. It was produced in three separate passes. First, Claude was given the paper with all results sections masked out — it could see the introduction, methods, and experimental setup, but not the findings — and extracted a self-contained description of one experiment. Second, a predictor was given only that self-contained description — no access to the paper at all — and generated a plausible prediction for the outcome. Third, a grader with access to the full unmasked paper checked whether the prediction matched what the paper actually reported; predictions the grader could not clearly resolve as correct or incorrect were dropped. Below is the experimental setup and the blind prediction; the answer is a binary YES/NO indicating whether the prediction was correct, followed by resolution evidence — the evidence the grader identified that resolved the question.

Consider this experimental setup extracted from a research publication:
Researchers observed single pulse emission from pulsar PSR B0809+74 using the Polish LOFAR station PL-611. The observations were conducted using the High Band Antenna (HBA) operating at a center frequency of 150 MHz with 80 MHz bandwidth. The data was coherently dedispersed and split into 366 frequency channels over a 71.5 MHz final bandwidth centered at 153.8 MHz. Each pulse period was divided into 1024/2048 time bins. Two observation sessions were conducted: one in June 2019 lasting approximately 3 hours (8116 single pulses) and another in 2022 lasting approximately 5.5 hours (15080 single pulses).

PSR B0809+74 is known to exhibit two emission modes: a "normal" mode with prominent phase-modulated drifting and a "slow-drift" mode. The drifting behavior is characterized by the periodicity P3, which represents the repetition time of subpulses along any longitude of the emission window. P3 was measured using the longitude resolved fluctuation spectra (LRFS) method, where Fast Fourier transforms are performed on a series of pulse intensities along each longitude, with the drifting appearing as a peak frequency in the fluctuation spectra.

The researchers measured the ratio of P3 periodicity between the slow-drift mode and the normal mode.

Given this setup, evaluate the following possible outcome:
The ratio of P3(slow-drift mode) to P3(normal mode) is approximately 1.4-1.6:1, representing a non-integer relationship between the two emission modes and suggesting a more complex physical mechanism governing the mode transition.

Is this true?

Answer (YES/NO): YES